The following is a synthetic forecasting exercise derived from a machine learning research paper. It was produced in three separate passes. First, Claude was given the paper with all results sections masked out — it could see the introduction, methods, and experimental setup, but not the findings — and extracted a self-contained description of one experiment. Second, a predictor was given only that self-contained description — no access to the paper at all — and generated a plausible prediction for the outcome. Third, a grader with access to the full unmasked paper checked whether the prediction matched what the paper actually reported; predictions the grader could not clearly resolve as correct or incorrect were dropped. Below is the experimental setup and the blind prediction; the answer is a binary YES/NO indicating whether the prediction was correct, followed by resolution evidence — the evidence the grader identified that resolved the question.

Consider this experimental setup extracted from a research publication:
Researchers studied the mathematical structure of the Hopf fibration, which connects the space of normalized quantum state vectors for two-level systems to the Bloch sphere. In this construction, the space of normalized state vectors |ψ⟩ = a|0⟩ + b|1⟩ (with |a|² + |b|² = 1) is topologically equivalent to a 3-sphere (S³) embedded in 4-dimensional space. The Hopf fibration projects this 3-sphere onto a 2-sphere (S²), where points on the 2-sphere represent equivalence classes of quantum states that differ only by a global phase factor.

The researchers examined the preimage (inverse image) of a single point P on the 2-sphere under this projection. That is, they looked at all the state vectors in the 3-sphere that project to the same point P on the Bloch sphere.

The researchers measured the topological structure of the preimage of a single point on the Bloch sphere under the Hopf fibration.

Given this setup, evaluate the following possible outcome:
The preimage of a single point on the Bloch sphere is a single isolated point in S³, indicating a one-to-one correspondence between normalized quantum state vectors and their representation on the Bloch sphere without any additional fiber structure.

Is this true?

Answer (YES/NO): NO